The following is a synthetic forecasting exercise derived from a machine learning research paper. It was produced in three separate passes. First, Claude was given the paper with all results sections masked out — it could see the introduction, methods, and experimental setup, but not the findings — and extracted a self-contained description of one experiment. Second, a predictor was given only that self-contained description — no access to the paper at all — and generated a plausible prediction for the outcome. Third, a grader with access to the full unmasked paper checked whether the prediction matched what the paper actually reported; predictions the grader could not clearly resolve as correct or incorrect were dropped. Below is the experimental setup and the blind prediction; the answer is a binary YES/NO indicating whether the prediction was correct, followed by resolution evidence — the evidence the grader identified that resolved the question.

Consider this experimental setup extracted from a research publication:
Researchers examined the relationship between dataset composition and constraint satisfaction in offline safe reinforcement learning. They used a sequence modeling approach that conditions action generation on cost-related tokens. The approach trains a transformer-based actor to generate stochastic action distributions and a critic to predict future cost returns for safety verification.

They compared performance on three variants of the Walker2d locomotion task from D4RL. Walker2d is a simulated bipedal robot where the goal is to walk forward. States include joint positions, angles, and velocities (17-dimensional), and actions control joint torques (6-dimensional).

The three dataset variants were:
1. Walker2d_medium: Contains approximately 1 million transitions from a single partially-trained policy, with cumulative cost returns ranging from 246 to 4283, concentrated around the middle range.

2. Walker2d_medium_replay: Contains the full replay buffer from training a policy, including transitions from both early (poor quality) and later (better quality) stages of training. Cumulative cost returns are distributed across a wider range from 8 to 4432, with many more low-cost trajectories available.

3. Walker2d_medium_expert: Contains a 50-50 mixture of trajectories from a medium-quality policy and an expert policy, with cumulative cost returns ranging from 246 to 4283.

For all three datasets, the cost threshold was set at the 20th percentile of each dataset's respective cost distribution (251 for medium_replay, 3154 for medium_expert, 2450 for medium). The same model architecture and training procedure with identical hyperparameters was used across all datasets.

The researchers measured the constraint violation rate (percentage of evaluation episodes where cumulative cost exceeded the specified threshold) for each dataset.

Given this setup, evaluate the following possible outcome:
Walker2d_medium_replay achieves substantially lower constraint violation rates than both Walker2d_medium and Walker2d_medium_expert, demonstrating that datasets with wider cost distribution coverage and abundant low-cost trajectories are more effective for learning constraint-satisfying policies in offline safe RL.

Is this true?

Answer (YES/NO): NO